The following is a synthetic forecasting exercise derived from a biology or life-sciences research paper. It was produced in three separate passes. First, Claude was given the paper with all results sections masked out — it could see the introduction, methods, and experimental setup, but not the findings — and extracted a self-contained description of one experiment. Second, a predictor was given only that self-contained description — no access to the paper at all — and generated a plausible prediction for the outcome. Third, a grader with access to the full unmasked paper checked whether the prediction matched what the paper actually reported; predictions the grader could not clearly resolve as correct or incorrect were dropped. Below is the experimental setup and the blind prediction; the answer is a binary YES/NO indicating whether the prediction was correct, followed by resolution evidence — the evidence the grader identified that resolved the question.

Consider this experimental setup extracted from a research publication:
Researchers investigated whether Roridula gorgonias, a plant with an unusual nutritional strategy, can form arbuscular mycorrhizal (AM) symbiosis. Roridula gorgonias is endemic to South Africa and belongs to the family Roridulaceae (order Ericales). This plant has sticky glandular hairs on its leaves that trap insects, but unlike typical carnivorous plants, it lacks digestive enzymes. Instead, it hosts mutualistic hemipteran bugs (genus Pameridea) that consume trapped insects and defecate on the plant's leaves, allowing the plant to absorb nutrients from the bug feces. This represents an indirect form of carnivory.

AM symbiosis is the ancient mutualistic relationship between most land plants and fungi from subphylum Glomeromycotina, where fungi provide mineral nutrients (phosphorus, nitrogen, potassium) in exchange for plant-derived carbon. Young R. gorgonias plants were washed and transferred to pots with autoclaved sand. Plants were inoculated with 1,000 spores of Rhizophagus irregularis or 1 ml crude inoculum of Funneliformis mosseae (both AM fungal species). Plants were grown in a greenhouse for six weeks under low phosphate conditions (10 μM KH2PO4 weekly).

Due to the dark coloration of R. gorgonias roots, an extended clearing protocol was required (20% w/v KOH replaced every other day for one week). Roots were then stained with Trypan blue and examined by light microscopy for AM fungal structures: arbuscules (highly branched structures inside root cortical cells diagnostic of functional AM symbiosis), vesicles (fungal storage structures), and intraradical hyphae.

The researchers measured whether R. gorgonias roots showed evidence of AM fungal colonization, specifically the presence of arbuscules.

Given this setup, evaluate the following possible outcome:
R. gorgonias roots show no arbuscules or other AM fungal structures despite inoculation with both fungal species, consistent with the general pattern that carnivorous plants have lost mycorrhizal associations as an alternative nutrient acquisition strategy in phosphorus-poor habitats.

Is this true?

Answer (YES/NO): NO